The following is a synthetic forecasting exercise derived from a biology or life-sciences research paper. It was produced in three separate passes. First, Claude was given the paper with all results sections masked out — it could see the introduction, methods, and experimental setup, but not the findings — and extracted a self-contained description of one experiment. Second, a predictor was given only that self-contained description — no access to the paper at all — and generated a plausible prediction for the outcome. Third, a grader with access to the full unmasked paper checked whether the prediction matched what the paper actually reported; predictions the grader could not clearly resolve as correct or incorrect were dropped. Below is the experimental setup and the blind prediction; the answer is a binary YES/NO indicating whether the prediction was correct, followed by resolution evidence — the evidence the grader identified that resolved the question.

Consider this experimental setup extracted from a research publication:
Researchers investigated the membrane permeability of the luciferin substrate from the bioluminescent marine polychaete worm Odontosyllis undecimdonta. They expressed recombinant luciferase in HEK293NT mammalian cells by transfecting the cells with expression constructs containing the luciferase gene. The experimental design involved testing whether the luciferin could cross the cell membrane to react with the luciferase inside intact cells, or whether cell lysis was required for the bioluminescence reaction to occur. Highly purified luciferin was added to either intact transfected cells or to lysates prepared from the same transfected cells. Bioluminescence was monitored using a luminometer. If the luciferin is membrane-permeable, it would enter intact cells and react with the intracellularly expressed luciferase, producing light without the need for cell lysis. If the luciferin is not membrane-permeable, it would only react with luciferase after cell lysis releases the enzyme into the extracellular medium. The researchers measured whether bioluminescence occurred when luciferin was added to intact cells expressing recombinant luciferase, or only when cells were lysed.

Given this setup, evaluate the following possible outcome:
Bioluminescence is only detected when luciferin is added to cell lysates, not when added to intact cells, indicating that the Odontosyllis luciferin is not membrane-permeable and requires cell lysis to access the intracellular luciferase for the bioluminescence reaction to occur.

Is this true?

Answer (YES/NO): YES